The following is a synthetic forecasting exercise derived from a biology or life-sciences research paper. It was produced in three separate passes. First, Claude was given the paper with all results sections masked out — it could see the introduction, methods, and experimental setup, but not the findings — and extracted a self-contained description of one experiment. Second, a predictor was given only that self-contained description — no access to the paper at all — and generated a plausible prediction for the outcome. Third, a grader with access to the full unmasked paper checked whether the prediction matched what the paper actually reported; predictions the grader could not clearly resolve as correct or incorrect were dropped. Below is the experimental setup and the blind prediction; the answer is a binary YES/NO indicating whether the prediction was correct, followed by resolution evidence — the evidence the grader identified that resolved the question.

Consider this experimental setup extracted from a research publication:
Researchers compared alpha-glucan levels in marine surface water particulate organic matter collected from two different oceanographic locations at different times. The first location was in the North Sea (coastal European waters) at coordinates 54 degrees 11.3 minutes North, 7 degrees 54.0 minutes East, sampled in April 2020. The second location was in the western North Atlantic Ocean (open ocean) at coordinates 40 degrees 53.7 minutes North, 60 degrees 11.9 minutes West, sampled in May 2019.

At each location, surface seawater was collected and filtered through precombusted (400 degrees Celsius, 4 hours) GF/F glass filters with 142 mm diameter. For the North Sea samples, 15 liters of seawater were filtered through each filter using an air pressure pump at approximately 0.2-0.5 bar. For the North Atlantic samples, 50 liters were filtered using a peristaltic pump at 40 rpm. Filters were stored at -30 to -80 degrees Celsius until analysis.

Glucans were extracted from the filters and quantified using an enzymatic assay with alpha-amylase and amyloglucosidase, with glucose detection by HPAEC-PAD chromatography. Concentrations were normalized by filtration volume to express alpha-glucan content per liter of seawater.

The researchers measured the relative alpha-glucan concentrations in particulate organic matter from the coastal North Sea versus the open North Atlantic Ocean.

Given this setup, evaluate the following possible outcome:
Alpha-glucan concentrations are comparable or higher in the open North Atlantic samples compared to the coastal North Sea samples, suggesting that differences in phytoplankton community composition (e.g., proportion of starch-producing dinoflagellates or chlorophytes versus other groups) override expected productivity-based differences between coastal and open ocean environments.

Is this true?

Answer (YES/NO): YES